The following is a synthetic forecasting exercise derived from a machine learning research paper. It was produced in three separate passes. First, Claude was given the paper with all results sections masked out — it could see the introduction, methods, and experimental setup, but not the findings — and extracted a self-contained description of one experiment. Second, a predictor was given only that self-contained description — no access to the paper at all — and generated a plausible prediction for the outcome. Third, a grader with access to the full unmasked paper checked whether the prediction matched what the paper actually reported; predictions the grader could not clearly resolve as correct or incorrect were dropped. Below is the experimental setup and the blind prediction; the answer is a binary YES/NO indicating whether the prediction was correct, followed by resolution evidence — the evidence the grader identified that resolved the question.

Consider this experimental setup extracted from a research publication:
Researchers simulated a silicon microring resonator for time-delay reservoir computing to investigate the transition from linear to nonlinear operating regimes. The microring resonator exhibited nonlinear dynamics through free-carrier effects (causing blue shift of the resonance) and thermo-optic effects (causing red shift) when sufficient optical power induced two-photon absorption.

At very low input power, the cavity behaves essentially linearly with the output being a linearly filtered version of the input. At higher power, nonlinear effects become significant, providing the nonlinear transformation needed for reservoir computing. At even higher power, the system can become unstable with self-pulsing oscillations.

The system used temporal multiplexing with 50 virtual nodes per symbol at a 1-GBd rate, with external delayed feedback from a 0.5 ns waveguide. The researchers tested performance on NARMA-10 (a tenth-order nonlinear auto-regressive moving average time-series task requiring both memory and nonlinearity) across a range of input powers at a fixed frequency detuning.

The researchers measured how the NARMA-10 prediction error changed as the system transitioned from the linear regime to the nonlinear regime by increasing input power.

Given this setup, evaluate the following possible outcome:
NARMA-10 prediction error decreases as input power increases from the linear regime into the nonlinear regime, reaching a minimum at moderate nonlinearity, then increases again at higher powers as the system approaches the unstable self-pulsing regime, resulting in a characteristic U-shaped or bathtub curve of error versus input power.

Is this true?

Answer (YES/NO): YES